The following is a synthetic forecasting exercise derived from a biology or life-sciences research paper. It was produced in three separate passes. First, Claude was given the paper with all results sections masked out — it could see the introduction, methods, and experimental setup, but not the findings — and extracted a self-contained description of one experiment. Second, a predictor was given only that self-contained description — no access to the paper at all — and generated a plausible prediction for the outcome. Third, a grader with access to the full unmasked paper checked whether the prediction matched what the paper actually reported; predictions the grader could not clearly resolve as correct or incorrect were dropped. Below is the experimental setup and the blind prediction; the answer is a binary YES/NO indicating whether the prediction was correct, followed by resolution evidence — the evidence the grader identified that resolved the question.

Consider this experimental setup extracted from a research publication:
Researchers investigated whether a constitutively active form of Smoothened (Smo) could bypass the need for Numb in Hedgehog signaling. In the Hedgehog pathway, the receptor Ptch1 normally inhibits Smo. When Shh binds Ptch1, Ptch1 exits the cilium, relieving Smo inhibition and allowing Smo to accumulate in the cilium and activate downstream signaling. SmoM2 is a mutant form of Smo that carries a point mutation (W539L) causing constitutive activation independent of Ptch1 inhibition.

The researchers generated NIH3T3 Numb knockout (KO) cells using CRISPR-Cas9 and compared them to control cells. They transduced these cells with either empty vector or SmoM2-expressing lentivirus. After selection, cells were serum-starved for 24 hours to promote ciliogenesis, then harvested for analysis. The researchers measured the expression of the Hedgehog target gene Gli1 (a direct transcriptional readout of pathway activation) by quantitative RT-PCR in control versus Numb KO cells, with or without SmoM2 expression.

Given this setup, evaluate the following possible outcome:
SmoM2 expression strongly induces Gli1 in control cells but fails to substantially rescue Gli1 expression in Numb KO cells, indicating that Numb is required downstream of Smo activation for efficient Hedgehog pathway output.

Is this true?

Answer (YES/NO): NO